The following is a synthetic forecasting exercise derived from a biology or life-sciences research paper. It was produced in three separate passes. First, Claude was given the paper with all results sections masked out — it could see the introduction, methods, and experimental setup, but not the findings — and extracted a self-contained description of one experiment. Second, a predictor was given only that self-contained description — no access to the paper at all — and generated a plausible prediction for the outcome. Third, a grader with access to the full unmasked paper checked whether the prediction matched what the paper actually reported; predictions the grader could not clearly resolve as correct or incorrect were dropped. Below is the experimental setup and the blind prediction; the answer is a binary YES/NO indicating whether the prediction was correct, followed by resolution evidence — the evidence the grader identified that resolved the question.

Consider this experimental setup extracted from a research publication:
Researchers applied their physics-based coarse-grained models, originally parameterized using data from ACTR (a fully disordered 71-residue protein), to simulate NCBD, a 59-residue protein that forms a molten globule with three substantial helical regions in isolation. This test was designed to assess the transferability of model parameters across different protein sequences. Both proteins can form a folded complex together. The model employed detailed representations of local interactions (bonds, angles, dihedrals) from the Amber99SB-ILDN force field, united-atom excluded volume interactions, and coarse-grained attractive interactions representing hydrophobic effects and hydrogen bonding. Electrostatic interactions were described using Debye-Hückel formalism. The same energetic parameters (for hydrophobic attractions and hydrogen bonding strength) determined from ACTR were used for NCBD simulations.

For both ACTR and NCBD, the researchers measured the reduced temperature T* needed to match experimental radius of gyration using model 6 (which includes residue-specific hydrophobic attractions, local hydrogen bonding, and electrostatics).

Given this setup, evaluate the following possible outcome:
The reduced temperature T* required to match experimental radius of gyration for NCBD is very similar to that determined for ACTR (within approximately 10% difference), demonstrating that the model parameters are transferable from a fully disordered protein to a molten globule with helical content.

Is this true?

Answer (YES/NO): NO